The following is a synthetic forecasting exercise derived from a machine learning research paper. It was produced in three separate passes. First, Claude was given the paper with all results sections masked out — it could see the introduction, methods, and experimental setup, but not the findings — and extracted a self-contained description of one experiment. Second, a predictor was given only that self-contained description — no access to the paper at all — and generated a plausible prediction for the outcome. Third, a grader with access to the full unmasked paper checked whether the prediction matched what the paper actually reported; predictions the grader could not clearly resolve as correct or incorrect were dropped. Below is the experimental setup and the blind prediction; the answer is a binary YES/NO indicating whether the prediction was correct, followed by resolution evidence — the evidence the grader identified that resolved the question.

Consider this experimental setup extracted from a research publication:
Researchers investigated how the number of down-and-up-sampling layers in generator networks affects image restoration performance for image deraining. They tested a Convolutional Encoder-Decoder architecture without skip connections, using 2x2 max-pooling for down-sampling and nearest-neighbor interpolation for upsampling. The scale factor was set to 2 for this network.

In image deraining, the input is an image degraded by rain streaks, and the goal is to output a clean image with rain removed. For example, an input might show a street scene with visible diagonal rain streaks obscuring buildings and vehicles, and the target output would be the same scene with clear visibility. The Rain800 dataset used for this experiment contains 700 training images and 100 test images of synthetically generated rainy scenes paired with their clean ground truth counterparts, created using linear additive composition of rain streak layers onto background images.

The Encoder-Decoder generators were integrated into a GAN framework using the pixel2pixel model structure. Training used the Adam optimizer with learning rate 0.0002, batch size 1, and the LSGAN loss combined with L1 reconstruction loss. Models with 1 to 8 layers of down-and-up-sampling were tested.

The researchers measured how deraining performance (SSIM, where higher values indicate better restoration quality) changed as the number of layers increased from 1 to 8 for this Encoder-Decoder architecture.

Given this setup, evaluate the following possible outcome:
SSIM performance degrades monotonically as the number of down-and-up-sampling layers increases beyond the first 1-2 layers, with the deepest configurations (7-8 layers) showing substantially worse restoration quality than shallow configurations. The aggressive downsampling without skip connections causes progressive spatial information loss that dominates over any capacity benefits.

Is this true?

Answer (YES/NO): NO